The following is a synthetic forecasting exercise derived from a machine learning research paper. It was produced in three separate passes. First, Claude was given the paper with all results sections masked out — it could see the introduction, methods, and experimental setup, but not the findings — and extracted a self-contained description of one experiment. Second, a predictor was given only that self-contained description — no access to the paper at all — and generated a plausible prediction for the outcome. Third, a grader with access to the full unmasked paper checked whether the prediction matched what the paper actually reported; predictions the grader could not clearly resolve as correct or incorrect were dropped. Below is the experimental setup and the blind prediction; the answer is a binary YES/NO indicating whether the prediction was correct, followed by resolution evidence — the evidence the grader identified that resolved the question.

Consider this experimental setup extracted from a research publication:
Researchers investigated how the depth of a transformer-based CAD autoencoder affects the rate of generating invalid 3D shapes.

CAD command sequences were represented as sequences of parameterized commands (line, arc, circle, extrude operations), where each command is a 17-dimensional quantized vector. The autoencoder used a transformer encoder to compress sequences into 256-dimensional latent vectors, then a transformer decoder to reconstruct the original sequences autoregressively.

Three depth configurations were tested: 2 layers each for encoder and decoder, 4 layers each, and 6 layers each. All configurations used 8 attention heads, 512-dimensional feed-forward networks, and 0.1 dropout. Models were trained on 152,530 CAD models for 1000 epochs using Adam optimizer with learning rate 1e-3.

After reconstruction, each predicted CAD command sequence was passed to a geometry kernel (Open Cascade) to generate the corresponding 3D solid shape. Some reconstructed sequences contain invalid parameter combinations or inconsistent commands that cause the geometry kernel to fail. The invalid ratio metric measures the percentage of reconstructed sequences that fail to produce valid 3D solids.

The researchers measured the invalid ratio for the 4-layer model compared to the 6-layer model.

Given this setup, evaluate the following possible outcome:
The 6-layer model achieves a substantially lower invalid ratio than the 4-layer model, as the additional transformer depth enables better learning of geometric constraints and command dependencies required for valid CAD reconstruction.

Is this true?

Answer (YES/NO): NO